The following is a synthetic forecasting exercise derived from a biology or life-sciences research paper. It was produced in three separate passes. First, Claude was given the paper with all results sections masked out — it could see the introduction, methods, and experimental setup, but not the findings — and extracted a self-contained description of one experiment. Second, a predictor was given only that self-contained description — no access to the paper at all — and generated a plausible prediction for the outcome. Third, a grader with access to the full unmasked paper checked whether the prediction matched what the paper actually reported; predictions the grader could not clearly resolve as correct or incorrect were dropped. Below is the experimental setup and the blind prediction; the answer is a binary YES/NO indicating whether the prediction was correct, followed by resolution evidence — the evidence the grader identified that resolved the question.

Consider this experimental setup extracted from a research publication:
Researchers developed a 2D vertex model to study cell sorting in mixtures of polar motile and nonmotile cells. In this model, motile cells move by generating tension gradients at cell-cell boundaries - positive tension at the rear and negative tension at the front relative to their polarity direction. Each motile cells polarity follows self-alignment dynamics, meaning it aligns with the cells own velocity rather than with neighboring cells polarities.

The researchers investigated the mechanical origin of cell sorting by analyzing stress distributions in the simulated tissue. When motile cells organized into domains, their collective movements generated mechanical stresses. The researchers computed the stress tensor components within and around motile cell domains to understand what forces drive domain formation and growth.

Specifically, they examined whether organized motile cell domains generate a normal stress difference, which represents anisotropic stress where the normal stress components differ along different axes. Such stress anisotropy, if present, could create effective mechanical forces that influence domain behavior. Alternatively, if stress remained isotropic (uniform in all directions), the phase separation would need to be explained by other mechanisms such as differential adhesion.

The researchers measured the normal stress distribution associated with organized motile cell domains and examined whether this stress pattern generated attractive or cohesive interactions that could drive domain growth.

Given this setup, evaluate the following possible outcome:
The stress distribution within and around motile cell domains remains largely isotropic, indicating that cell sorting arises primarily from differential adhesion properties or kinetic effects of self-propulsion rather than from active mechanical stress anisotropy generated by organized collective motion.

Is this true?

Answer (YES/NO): NO